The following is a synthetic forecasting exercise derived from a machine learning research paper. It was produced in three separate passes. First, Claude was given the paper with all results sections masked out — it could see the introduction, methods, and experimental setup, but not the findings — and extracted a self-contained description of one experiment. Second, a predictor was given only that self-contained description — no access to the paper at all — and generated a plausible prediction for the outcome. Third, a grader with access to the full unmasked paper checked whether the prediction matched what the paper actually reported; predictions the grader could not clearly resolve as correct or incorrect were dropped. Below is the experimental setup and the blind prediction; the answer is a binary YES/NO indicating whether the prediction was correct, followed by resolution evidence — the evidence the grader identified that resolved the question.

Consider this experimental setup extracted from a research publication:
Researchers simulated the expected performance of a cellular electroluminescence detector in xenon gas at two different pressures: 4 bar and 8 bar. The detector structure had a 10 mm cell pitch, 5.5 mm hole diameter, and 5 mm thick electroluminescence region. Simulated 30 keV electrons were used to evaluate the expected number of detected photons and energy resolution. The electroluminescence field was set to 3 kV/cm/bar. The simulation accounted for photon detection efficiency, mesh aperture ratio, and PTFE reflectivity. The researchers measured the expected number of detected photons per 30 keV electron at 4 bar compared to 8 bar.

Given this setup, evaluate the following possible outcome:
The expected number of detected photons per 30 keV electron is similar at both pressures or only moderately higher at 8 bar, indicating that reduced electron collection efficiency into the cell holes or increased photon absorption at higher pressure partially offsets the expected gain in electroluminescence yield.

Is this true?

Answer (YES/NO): NO